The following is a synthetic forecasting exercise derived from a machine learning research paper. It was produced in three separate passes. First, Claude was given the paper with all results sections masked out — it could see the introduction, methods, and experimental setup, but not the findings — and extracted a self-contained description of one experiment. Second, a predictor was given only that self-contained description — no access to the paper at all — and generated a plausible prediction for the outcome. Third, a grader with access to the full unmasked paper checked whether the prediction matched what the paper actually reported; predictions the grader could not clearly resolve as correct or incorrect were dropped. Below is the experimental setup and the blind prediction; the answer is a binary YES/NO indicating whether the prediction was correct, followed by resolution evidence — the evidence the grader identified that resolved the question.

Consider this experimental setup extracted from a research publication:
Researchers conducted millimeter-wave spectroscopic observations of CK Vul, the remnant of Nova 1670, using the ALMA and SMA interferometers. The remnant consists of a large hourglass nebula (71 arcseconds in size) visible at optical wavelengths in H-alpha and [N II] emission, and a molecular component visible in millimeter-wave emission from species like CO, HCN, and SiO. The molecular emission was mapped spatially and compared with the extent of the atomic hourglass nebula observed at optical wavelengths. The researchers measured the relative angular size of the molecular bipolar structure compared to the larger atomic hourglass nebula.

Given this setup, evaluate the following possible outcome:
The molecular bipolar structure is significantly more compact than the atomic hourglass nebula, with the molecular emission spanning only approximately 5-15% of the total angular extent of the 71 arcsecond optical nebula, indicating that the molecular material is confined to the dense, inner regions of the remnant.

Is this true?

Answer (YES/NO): YES